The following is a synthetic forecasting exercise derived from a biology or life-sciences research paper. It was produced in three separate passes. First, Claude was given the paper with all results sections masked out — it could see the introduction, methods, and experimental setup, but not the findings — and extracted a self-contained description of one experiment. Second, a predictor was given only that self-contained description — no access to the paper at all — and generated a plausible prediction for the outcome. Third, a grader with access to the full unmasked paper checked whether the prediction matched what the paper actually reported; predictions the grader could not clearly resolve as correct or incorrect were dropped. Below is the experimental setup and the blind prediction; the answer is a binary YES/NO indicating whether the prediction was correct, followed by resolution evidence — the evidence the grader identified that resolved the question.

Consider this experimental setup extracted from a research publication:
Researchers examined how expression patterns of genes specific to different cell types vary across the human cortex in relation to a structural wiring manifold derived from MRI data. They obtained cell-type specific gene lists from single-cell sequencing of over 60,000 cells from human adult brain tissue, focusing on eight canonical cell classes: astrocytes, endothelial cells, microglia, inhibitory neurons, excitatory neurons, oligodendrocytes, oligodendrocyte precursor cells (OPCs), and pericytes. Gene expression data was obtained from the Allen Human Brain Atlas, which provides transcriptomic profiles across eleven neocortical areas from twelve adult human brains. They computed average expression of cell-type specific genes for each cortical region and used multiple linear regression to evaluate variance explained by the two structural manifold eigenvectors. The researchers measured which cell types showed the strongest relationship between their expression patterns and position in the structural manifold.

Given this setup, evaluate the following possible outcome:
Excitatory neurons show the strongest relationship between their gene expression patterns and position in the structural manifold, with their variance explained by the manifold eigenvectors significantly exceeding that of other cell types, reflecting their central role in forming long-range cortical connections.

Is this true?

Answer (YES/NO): NO